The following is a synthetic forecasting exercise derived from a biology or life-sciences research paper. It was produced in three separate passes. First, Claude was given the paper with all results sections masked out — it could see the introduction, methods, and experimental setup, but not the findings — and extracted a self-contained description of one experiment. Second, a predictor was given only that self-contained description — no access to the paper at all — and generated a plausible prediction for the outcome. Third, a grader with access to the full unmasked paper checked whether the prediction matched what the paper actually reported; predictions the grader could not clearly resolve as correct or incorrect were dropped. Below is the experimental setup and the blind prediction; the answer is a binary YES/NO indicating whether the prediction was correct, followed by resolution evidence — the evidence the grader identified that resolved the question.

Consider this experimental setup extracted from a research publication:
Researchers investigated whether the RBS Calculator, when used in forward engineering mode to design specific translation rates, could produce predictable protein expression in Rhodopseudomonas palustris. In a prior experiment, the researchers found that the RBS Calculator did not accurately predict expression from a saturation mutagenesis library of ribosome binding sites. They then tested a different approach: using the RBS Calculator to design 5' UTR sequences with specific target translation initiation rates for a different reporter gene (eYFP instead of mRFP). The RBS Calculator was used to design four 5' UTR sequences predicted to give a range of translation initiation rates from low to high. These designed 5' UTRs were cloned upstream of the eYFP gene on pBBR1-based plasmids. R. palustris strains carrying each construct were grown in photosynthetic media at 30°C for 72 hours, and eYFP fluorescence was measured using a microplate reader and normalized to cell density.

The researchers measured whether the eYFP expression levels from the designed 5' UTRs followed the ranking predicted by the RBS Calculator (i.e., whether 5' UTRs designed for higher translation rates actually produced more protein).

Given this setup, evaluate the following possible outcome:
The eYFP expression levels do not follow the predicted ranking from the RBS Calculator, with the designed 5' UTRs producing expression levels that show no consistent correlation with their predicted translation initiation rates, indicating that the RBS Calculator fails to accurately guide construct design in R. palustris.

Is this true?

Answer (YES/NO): NO